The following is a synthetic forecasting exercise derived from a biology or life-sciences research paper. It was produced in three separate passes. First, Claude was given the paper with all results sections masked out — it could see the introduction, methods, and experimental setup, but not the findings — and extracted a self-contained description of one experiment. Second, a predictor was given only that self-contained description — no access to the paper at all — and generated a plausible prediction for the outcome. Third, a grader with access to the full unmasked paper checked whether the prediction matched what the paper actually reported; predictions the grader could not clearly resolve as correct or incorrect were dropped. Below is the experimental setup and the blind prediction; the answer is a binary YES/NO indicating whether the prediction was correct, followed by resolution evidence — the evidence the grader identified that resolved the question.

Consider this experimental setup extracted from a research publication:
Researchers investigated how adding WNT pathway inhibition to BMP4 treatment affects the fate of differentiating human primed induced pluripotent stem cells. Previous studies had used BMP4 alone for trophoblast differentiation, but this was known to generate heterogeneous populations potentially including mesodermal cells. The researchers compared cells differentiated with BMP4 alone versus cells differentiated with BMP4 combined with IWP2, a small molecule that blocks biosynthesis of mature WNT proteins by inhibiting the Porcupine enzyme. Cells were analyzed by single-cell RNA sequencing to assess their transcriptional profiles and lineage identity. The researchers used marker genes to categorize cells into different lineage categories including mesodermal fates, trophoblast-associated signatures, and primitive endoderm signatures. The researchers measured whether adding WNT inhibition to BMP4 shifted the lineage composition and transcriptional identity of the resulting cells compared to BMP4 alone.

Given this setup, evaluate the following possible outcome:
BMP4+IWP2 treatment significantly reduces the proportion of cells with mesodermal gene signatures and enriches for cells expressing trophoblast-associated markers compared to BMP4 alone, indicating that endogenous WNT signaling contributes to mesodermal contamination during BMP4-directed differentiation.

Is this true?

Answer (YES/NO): YES